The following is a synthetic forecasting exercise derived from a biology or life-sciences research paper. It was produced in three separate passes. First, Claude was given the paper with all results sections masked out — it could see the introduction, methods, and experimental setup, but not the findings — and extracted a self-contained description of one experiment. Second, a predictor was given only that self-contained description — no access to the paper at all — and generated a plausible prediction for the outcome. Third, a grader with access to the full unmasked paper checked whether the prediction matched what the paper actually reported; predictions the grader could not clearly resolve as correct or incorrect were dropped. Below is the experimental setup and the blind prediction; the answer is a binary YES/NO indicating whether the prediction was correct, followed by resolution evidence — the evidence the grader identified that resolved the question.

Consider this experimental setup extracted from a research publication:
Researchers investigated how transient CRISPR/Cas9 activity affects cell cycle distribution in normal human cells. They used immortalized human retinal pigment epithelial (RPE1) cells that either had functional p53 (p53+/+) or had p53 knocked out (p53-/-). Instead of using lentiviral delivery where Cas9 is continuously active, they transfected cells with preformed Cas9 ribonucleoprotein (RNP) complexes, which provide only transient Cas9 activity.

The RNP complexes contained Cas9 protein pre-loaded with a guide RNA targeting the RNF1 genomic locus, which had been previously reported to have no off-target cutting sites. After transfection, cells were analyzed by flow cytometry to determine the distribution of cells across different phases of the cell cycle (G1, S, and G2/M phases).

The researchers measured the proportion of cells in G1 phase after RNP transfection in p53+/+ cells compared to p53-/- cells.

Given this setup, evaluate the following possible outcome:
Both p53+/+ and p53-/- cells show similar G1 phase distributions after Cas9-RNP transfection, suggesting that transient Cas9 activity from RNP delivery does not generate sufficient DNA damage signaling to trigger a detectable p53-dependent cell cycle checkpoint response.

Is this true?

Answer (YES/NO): NO